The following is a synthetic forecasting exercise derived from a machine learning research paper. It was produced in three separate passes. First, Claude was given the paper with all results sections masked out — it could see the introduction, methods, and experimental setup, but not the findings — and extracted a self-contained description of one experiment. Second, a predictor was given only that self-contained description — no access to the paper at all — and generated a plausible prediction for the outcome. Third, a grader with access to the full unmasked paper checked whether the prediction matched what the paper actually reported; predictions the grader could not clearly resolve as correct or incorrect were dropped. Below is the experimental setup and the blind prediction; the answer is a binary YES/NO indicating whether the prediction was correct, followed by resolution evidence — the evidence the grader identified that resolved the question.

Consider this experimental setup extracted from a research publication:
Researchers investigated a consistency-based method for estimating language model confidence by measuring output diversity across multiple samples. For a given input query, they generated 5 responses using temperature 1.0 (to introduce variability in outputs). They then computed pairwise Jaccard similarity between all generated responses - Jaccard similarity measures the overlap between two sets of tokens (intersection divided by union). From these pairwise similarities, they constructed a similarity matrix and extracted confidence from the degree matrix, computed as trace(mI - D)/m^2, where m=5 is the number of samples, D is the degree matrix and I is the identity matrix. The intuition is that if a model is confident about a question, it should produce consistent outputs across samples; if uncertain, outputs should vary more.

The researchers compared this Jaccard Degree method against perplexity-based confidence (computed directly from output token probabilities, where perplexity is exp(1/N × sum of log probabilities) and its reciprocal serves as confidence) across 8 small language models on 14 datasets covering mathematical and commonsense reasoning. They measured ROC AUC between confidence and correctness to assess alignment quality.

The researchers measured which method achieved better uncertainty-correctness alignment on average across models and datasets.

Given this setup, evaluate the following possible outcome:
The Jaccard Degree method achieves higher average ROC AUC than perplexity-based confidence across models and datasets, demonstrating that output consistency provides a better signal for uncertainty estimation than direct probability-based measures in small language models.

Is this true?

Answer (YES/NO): NO